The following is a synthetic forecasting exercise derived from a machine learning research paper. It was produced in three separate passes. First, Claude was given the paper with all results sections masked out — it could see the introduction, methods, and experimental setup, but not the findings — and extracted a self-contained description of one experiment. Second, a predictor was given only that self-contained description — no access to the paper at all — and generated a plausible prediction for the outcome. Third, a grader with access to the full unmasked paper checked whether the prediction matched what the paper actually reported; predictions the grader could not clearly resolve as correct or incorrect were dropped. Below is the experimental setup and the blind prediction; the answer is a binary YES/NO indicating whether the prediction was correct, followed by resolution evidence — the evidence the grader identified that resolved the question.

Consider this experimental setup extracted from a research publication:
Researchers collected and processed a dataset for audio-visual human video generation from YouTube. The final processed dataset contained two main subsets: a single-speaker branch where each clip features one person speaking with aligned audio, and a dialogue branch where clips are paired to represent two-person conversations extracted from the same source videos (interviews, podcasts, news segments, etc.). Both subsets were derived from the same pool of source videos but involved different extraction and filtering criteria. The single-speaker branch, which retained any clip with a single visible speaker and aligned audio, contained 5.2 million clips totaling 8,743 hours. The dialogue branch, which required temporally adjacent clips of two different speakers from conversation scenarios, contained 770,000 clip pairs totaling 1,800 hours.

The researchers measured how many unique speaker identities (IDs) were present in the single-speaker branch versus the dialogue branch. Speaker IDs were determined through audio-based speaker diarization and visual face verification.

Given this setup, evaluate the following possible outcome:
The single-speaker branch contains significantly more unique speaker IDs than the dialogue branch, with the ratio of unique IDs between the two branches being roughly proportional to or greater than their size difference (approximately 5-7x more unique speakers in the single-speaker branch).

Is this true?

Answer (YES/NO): YES